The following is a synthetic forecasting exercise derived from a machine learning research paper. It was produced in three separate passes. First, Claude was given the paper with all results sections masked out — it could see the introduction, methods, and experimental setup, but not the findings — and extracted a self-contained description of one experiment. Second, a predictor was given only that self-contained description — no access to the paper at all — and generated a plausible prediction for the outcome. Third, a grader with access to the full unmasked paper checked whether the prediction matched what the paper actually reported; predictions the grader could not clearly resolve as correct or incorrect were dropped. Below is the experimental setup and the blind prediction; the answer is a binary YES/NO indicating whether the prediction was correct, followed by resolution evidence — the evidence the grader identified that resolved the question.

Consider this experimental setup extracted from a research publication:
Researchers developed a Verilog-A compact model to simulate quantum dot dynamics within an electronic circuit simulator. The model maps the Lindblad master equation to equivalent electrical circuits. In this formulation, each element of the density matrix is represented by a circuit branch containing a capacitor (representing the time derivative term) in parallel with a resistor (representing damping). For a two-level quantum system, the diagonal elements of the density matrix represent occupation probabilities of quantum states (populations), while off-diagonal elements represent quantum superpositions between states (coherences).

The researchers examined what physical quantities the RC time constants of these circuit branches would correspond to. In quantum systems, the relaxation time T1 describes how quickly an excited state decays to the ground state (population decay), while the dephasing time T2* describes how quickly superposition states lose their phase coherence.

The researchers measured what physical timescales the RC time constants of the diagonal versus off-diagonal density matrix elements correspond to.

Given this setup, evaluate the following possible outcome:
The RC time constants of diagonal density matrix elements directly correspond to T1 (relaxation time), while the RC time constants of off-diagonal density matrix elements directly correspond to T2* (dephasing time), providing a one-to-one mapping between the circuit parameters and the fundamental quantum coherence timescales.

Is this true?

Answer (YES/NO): YES